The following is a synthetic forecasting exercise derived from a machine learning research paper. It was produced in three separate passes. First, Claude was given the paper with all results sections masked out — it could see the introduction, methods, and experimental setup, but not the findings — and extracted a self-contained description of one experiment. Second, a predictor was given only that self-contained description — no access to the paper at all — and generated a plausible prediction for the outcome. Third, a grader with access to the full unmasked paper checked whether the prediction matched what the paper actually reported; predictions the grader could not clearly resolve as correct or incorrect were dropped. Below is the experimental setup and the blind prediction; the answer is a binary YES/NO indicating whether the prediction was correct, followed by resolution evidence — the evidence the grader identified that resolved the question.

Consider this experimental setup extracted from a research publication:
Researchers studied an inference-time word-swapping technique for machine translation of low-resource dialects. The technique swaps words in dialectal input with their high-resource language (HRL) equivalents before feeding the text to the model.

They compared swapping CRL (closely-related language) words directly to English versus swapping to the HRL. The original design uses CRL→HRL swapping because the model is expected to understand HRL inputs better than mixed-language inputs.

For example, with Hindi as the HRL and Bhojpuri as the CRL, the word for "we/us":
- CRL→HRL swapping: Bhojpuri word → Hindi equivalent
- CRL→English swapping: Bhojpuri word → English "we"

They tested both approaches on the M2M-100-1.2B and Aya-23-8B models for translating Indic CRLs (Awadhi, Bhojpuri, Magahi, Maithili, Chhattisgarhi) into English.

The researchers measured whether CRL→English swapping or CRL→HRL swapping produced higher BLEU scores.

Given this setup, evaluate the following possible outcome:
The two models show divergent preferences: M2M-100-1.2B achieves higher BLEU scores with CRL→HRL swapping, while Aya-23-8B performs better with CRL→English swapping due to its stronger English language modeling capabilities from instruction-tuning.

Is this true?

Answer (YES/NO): NO